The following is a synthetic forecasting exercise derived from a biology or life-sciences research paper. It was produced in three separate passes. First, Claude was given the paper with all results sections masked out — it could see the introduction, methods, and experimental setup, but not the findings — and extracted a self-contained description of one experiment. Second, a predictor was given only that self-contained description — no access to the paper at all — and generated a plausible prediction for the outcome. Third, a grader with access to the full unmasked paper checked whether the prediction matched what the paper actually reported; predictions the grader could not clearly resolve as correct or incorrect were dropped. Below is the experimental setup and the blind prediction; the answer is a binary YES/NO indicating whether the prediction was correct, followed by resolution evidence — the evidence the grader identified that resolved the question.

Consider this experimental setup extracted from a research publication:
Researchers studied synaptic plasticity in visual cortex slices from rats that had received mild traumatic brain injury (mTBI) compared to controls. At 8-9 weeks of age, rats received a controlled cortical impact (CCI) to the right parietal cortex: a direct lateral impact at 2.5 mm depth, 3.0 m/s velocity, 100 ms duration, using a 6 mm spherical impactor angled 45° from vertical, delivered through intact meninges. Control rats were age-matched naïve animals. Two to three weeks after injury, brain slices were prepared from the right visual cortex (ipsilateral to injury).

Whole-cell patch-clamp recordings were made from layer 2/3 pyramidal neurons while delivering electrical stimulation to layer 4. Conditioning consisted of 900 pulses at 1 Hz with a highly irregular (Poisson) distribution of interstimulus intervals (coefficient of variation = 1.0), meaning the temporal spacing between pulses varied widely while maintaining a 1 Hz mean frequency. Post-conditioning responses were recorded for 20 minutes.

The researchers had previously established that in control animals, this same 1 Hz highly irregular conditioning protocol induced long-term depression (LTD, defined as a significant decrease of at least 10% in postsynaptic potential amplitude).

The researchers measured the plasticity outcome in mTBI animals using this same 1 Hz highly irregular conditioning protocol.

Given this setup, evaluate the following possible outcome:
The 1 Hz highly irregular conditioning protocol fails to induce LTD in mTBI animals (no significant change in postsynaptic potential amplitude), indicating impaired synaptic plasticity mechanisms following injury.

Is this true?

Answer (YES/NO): NO